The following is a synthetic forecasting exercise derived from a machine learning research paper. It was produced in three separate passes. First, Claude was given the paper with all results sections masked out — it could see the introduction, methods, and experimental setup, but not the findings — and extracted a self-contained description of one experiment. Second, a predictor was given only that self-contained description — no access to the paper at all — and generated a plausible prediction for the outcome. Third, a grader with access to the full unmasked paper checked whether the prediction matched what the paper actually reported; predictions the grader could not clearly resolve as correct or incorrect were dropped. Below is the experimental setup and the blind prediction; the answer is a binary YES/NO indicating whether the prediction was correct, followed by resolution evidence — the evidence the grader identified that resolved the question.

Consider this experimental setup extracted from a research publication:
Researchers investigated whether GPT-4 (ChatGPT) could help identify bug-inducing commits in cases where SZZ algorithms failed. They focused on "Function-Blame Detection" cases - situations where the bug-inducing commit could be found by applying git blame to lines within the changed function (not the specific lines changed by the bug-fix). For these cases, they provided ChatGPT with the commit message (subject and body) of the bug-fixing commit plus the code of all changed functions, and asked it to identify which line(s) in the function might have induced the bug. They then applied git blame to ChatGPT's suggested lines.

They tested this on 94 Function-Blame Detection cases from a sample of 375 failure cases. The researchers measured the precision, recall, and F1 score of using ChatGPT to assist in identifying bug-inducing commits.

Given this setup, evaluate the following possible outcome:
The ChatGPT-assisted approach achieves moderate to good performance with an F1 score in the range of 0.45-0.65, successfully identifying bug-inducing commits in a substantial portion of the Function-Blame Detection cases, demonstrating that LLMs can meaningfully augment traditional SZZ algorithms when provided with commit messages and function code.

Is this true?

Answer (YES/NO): NO